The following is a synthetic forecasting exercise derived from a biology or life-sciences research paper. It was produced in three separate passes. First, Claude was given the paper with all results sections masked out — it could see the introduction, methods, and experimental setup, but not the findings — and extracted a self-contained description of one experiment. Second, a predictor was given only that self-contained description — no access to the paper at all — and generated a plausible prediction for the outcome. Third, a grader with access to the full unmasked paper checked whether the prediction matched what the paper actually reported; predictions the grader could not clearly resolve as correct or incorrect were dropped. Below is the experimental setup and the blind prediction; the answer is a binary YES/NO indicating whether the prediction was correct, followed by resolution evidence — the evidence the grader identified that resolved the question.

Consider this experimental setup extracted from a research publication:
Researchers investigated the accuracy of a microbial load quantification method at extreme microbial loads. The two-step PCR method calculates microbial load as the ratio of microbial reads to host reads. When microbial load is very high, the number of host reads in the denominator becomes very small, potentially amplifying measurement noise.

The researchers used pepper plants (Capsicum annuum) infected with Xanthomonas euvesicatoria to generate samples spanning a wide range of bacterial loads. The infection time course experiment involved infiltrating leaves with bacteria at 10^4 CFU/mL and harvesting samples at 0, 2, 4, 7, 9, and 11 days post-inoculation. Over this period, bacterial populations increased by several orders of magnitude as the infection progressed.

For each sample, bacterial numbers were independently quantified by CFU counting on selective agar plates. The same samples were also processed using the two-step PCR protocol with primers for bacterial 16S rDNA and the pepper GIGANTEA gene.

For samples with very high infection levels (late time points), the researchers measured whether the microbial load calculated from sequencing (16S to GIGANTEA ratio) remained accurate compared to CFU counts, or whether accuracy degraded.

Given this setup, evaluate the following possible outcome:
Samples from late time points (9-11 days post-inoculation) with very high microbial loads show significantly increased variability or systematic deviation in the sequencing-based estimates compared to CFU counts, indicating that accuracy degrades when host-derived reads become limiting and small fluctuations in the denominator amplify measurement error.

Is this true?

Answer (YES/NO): YES